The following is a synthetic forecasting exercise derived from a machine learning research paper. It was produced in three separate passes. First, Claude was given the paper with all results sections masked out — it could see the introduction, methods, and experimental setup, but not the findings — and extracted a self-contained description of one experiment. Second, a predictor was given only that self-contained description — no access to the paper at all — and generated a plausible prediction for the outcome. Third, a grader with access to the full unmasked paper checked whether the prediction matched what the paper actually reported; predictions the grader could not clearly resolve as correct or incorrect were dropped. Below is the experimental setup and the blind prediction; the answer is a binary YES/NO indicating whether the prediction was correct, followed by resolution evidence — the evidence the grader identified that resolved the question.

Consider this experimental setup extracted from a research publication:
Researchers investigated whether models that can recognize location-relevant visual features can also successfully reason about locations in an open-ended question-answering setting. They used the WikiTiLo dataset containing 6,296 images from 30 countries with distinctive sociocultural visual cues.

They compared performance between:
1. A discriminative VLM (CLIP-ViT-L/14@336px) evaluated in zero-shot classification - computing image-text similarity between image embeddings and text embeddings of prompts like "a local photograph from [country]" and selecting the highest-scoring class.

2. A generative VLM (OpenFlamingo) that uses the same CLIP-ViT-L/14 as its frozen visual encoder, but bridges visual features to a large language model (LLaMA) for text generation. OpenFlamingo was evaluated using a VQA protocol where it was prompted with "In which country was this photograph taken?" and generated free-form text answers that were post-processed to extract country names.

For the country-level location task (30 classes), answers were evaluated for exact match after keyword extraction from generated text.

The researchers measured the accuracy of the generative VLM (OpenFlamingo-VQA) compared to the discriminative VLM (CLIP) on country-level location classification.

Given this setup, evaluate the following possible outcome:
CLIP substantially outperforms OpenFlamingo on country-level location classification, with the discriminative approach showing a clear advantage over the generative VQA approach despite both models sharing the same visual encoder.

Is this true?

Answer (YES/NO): YES